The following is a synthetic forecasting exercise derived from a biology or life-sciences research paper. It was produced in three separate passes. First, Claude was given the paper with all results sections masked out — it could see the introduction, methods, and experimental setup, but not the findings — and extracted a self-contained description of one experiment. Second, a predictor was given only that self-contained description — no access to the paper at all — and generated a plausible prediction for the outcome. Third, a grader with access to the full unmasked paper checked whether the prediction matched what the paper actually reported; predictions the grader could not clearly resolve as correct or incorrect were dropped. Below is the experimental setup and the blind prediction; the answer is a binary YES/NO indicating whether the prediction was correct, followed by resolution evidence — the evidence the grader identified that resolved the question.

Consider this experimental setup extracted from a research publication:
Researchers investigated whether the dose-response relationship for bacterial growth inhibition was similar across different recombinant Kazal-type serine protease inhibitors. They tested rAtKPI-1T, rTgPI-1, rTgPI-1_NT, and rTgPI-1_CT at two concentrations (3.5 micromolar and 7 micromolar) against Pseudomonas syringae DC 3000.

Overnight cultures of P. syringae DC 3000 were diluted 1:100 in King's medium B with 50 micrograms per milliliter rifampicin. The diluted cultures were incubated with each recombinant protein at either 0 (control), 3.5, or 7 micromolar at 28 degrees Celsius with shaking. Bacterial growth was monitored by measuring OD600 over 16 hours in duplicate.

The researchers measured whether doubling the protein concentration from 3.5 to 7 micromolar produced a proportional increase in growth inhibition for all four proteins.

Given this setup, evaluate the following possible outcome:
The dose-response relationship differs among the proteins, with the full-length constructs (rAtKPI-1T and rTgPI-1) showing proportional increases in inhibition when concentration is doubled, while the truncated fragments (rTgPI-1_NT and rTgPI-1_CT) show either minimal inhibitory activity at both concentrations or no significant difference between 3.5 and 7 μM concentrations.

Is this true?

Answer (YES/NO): NO